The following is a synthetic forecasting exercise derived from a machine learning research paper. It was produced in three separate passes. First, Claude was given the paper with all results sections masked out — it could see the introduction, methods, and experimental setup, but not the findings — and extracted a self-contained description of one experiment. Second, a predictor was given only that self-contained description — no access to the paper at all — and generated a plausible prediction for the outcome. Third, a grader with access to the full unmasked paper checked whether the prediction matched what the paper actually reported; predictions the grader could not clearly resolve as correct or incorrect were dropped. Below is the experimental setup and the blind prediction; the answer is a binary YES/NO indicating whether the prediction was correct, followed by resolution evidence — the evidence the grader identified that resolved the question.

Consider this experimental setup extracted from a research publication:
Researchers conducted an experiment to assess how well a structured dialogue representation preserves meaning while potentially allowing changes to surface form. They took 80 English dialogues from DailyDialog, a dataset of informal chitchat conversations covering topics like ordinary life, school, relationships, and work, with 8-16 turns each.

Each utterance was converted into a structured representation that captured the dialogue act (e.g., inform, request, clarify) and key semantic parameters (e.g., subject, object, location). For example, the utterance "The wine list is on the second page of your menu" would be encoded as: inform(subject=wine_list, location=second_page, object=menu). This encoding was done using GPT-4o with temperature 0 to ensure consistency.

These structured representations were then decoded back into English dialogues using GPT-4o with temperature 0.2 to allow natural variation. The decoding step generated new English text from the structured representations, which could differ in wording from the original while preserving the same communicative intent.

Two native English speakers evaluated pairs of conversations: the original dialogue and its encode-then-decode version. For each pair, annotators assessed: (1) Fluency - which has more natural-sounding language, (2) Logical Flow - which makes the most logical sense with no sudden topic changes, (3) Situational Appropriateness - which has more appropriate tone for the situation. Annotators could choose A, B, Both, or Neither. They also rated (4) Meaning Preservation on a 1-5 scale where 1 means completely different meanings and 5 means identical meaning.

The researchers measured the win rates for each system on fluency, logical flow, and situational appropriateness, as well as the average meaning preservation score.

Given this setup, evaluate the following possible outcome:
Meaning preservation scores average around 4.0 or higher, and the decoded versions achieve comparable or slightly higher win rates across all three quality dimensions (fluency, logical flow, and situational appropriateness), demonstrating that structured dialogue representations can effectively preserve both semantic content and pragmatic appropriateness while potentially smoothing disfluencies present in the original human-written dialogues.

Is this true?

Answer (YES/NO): NO